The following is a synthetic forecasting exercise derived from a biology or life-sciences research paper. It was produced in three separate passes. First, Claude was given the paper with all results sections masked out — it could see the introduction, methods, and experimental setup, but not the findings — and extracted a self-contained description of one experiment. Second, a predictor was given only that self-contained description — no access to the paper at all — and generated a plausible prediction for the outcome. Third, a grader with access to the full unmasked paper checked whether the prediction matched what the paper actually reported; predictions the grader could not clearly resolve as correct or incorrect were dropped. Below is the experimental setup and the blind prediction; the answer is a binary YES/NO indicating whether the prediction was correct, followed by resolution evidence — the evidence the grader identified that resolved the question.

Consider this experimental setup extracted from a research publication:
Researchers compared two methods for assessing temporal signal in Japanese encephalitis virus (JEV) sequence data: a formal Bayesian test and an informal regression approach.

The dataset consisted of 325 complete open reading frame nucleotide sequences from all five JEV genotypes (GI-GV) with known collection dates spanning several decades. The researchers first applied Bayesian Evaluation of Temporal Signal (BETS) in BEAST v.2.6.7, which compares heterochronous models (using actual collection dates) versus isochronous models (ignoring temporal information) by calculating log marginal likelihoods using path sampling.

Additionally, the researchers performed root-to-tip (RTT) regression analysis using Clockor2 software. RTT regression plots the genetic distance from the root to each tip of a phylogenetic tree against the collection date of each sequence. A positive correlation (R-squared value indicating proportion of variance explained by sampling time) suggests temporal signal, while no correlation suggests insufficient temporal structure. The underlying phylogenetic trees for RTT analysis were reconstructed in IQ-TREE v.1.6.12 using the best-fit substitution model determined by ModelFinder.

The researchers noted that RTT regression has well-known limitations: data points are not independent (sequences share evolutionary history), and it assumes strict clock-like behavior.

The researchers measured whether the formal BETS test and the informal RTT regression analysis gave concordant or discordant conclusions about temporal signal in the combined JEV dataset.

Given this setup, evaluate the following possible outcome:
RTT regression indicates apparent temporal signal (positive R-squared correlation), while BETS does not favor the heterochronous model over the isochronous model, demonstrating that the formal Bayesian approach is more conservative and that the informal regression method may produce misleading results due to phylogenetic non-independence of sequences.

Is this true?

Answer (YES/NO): NO